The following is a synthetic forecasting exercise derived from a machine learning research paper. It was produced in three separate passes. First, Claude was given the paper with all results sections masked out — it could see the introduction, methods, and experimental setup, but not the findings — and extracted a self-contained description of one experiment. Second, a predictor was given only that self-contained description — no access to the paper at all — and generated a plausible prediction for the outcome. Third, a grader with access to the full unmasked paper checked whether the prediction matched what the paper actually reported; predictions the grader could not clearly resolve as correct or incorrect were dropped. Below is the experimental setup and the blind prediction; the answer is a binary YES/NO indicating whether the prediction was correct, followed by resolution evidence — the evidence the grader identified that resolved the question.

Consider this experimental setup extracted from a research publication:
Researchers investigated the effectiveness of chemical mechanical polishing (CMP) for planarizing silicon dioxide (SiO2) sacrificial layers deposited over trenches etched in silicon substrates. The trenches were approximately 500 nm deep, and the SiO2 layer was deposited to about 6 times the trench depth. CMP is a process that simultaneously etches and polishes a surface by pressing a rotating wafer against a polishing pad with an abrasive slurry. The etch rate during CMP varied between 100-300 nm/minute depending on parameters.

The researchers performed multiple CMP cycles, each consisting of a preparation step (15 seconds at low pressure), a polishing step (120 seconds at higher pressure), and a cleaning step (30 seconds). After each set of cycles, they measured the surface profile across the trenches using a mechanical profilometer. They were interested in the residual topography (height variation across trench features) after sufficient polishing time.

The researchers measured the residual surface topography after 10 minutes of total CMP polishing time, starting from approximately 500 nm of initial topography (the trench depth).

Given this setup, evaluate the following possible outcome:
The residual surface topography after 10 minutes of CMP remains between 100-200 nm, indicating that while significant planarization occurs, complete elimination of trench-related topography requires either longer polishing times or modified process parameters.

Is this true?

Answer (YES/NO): NO